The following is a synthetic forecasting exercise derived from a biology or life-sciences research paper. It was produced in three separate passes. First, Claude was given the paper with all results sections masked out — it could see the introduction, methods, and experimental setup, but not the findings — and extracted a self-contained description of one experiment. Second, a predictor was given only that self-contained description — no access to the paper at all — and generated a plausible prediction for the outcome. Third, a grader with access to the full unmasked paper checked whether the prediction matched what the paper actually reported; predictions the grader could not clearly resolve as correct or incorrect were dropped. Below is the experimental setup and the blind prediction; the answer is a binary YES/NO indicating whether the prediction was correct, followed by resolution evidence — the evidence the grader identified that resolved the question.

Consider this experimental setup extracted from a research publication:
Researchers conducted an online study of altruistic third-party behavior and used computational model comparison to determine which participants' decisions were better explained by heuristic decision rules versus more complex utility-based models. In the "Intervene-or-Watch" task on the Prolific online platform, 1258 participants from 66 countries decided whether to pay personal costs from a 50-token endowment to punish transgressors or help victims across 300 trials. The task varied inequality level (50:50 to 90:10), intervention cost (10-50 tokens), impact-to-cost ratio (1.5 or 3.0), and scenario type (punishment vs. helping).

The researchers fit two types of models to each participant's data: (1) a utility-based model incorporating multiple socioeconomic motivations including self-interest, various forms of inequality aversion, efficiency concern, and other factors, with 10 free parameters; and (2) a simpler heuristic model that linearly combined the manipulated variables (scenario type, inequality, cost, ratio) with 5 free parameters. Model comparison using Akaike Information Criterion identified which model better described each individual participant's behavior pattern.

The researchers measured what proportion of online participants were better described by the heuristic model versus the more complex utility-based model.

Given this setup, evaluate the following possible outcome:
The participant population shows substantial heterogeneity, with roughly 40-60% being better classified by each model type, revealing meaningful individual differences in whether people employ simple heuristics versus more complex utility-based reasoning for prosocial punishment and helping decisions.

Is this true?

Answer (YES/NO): NO